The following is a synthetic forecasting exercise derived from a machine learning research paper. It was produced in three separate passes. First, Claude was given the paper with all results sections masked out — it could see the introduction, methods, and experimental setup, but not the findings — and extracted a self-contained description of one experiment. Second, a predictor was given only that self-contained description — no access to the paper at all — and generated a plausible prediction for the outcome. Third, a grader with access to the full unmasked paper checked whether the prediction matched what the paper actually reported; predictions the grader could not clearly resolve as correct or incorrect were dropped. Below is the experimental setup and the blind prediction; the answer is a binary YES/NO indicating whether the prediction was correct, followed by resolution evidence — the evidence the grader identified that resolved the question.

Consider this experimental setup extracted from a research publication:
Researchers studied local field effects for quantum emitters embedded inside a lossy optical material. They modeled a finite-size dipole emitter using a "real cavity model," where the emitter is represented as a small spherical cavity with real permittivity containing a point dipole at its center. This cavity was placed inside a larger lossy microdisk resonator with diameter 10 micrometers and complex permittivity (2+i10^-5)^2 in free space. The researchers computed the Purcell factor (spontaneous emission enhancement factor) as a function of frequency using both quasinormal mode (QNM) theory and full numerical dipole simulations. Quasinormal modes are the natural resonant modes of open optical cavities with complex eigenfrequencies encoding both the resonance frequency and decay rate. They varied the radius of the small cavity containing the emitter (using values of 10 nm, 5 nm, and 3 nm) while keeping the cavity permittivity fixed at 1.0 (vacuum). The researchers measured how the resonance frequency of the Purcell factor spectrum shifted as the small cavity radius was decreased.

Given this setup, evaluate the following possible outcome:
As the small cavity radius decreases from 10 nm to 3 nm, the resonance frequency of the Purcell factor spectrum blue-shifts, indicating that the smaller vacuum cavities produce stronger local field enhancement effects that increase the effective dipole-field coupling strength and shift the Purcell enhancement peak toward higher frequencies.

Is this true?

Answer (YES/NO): NO